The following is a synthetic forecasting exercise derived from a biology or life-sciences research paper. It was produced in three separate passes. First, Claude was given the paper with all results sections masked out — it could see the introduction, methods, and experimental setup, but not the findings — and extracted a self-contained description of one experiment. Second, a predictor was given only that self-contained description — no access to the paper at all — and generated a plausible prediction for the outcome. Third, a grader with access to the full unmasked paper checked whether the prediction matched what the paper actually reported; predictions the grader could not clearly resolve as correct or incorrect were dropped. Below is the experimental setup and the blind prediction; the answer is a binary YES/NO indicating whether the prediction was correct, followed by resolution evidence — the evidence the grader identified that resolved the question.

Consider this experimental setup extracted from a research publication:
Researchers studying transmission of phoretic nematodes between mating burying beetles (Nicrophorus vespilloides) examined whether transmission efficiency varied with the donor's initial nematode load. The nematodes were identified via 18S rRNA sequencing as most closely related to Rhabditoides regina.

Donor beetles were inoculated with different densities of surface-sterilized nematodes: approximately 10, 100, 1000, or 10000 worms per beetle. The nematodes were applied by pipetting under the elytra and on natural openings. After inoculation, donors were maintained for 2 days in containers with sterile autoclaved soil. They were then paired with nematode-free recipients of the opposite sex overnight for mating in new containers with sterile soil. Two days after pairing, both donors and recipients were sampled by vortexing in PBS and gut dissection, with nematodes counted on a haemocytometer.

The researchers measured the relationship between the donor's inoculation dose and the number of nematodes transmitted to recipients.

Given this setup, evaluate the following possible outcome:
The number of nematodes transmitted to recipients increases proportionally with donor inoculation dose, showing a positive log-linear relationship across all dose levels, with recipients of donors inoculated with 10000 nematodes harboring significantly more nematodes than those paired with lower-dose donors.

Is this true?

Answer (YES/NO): NO